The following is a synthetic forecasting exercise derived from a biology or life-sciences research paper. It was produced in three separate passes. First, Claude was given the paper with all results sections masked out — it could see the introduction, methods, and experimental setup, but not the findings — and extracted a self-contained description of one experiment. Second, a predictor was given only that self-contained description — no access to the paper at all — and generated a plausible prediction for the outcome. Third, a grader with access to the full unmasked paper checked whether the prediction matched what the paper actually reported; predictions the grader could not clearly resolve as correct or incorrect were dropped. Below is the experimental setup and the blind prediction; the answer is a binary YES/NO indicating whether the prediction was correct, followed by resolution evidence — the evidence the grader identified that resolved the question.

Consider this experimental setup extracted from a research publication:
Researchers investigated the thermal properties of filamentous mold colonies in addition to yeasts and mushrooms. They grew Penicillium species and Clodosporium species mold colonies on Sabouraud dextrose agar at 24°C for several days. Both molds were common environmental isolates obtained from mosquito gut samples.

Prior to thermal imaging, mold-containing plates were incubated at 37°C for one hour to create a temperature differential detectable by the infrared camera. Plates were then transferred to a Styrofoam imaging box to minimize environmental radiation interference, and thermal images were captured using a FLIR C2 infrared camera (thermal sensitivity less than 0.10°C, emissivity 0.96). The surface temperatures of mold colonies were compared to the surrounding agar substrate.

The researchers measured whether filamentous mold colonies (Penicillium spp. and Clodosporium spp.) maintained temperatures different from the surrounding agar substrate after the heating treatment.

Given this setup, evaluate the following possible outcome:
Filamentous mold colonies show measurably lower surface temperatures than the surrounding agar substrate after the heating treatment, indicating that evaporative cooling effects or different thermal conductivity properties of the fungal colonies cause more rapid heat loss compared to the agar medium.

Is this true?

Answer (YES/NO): YES